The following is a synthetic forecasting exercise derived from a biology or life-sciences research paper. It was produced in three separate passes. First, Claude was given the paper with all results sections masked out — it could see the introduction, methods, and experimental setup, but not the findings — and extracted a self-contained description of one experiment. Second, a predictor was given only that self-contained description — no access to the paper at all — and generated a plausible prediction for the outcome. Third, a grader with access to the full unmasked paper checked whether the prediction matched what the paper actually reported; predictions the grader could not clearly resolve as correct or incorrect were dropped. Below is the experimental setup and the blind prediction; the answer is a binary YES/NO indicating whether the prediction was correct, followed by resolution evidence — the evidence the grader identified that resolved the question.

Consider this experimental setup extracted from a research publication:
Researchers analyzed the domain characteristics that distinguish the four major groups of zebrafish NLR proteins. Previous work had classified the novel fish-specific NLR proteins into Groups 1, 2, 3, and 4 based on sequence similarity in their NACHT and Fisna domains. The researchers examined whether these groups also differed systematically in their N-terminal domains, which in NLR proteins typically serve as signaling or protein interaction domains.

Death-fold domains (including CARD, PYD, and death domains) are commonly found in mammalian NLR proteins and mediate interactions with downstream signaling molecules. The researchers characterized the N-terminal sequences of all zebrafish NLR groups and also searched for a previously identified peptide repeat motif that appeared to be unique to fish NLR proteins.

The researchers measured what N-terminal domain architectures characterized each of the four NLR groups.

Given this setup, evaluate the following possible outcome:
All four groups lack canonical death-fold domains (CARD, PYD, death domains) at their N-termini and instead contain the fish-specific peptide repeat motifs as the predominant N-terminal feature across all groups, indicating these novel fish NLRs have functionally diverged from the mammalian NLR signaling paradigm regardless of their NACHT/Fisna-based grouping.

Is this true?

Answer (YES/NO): NO